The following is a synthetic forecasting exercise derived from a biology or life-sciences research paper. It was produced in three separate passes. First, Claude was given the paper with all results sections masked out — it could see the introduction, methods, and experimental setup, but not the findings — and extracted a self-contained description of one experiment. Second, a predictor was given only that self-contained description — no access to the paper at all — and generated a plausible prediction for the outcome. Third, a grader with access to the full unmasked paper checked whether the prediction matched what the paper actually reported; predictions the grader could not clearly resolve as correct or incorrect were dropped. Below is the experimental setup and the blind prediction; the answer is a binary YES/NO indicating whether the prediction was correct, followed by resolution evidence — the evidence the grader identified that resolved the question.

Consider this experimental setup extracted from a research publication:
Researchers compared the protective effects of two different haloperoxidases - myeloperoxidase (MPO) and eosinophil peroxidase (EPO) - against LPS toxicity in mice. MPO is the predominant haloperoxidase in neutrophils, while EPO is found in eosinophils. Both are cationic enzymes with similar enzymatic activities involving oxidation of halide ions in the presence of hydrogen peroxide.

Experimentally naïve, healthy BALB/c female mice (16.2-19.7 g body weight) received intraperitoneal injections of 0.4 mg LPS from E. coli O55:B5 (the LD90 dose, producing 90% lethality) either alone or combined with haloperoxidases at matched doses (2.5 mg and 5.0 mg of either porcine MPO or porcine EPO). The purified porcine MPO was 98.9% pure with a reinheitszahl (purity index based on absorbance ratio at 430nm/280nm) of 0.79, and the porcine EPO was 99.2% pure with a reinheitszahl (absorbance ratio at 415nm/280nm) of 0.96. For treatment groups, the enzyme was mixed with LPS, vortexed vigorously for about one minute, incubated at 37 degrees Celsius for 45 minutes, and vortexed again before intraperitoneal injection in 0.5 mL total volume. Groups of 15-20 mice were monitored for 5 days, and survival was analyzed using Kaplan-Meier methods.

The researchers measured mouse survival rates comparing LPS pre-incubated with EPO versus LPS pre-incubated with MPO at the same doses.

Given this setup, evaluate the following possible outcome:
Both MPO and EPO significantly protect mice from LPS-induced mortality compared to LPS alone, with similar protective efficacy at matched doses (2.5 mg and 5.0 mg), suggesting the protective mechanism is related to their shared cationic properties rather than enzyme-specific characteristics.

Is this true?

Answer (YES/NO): NO